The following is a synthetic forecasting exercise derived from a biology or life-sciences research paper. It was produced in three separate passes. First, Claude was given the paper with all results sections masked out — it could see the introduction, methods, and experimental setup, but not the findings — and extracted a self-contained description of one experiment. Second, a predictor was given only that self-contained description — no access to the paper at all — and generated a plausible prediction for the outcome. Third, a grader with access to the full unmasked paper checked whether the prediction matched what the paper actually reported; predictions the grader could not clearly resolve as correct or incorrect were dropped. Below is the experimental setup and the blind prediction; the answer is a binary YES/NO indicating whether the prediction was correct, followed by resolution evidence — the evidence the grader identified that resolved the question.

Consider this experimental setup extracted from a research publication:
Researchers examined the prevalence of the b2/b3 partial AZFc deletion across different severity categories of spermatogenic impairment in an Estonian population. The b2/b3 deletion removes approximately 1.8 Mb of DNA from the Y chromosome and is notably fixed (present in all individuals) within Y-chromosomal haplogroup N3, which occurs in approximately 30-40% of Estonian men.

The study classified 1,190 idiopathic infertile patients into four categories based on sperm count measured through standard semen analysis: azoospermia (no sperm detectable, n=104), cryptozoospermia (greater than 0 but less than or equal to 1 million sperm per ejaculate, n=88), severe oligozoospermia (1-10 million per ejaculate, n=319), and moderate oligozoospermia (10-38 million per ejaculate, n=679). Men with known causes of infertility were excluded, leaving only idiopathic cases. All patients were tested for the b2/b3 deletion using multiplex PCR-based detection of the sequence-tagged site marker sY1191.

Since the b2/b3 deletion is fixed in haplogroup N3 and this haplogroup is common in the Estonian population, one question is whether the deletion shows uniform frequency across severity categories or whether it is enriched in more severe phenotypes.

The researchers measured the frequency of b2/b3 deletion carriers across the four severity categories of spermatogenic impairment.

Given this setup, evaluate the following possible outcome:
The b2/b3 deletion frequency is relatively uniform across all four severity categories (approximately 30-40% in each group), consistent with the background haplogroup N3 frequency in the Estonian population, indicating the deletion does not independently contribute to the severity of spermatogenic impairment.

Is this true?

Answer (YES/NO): YES